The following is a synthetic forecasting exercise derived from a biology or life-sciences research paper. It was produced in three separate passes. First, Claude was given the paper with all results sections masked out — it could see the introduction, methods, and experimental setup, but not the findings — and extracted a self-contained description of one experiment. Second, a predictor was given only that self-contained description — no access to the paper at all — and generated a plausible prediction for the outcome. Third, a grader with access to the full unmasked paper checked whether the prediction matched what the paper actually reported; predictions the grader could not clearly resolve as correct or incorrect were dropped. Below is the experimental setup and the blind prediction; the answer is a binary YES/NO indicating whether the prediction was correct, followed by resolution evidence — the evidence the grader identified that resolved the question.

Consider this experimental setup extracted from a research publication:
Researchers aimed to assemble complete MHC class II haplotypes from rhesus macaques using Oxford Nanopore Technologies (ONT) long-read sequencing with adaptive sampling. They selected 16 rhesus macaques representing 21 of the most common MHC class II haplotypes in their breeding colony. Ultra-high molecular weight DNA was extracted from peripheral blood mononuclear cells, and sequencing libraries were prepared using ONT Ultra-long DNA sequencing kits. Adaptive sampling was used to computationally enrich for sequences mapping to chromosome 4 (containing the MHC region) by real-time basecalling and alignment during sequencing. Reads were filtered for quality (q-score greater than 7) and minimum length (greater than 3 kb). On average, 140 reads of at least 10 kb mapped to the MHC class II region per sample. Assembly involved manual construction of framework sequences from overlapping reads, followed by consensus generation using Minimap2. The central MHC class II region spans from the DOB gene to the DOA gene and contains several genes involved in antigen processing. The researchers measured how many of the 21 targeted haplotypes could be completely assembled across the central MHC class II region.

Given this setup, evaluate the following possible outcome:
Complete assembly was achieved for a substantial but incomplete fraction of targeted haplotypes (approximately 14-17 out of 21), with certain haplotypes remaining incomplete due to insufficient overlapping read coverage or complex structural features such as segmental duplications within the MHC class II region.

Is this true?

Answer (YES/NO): YES